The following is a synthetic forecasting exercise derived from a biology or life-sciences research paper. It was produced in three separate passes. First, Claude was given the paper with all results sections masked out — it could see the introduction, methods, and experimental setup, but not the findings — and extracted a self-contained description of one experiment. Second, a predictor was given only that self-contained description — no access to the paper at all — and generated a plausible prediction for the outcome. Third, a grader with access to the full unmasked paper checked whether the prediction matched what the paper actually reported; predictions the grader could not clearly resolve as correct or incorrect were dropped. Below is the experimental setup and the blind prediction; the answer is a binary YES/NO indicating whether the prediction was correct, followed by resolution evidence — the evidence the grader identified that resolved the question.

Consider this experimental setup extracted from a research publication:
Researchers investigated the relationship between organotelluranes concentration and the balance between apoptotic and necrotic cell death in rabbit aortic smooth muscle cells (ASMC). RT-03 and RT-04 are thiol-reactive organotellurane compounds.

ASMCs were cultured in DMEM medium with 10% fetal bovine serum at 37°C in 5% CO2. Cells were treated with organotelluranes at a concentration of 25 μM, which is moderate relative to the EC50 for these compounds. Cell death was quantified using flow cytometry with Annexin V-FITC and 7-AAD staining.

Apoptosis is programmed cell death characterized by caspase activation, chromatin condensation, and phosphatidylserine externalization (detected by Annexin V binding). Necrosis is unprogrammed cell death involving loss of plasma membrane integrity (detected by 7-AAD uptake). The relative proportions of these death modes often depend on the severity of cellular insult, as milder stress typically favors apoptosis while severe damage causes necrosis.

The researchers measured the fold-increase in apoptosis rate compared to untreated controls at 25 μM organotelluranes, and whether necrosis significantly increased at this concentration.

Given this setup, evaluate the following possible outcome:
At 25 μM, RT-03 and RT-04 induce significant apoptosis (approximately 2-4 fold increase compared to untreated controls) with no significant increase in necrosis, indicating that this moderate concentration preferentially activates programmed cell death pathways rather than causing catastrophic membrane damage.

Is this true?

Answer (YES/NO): NO